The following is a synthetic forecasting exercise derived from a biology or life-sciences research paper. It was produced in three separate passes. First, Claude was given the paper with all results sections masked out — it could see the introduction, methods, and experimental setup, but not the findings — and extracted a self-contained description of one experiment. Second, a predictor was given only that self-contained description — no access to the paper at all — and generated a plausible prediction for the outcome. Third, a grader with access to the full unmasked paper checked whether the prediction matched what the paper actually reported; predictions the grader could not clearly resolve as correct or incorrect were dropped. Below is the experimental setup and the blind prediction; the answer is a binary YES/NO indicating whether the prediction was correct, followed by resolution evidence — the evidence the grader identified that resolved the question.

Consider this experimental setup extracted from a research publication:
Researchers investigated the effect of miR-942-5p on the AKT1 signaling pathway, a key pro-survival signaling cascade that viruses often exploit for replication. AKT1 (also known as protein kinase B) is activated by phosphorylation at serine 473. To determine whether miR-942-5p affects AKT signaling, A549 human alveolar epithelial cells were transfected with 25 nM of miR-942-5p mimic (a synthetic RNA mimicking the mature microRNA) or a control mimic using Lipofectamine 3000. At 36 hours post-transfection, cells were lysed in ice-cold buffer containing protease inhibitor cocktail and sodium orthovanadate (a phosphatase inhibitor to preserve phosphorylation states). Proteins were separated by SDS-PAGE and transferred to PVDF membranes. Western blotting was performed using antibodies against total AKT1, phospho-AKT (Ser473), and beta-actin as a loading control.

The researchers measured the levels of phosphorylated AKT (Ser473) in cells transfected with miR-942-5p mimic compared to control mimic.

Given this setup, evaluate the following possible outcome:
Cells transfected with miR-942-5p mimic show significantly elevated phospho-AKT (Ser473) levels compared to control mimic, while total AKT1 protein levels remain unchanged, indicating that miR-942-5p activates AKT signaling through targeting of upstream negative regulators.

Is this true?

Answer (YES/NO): NO